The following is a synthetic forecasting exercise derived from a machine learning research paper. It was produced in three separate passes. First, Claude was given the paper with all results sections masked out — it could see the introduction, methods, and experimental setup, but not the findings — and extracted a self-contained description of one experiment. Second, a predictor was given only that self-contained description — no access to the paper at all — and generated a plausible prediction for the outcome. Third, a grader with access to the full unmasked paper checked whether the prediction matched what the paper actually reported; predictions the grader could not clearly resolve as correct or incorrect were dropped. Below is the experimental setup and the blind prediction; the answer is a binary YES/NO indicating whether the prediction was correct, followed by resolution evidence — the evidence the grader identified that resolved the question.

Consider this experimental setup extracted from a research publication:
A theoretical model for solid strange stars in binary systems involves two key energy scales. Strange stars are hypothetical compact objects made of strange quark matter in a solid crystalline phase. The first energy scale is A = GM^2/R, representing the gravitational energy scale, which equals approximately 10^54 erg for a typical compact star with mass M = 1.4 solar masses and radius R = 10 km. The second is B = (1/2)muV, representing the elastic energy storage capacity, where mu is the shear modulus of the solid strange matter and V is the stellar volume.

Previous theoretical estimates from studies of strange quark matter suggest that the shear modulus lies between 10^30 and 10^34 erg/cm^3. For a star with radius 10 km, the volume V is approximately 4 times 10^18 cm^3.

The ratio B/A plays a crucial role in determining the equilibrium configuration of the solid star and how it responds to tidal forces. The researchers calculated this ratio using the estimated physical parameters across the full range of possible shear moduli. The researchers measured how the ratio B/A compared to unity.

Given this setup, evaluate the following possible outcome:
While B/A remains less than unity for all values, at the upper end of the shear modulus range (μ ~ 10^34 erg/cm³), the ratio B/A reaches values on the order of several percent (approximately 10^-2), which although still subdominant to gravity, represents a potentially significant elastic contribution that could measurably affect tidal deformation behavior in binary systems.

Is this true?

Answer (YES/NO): NO